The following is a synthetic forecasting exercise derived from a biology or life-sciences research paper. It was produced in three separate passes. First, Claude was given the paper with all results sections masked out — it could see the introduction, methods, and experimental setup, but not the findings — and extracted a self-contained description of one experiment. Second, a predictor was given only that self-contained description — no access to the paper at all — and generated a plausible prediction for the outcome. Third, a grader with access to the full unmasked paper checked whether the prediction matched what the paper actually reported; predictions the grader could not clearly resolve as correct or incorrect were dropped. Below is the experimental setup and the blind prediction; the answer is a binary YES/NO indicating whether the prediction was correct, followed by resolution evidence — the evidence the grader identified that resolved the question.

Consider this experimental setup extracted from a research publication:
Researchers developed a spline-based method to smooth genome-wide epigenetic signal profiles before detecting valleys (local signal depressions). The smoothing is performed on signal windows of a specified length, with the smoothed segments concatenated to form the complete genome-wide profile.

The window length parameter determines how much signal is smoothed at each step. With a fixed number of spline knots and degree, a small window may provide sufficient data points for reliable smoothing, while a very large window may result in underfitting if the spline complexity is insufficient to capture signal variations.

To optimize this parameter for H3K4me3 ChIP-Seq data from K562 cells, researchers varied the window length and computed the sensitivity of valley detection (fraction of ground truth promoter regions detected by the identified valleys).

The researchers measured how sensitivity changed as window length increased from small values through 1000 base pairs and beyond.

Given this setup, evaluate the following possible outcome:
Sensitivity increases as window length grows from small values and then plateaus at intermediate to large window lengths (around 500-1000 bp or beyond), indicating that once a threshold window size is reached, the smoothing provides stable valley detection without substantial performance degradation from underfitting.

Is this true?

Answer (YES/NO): NO